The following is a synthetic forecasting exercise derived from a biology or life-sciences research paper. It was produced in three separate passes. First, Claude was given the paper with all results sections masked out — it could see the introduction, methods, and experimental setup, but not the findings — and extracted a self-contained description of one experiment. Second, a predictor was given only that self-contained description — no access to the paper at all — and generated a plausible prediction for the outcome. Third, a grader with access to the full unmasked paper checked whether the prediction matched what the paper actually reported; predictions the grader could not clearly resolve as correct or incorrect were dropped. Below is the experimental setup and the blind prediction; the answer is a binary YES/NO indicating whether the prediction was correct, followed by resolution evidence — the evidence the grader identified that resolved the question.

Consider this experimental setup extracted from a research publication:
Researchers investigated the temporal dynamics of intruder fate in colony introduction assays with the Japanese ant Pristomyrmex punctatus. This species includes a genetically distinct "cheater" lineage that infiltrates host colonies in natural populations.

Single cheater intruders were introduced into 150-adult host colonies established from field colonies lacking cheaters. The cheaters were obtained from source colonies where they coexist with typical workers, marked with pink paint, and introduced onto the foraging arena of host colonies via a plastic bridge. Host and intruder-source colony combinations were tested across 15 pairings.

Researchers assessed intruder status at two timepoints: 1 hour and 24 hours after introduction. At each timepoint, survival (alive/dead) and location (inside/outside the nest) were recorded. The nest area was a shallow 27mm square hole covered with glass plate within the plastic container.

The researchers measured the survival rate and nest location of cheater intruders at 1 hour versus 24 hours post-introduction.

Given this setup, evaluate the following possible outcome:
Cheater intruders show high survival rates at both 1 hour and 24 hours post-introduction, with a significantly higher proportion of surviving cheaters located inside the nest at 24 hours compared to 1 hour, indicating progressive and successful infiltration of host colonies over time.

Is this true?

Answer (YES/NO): NO